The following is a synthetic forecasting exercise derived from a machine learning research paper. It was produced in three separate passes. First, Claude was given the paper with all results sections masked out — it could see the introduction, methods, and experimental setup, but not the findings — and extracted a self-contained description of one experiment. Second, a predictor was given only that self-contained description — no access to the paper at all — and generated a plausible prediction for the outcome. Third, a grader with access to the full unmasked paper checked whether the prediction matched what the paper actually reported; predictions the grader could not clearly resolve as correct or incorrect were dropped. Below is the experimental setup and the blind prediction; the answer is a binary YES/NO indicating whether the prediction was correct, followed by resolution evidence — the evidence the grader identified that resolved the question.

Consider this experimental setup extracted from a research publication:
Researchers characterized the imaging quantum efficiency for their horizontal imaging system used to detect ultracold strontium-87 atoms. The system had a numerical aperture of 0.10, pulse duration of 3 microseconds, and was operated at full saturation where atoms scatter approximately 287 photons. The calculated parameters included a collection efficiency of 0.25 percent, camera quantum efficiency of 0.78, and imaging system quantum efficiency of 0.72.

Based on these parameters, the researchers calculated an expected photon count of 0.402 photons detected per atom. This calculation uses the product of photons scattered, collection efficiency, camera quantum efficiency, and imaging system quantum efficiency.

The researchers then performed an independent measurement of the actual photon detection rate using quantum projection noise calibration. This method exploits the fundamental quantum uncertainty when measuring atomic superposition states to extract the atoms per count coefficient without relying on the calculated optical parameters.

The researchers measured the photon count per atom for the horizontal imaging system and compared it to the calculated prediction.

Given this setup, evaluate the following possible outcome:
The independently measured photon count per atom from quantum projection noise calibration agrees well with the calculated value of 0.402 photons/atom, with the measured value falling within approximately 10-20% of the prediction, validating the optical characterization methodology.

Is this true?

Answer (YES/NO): YES